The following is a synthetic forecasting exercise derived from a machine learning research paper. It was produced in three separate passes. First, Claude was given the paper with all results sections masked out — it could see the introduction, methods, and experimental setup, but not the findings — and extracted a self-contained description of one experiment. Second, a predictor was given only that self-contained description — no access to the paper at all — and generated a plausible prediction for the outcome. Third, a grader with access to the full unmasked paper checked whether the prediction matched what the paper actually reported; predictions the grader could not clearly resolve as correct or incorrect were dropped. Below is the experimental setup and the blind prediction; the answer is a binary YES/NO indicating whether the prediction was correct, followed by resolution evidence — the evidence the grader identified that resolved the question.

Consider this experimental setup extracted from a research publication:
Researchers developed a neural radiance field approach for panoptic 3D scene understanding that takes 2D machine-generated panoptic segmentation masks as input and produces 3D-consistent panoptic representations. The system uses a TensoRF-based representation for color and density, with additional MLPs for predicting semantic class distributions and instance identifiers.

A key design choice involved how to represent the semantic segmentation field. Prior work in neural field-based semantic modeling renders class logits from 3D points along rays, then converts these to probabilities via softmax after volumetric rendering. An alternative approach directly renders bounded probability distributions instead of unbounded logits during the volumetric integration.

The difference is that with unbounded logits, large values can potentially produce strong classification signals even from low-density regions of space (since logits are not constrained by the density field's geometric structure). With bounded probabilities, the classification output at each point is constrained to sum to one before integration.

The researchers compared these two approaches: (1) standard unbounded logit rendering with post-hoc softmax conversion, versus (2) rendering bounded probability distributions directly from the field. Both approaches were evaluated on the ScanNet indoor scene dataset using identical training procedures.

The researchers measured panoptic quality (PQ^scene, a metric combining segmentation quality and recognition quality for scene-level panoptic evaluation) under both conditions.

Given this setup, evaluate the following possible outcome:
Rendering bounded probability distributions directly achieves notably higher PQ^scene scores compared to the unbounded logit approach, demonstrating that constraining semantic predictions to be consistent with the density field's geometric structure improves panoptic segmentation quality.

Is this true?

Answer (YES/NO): YES